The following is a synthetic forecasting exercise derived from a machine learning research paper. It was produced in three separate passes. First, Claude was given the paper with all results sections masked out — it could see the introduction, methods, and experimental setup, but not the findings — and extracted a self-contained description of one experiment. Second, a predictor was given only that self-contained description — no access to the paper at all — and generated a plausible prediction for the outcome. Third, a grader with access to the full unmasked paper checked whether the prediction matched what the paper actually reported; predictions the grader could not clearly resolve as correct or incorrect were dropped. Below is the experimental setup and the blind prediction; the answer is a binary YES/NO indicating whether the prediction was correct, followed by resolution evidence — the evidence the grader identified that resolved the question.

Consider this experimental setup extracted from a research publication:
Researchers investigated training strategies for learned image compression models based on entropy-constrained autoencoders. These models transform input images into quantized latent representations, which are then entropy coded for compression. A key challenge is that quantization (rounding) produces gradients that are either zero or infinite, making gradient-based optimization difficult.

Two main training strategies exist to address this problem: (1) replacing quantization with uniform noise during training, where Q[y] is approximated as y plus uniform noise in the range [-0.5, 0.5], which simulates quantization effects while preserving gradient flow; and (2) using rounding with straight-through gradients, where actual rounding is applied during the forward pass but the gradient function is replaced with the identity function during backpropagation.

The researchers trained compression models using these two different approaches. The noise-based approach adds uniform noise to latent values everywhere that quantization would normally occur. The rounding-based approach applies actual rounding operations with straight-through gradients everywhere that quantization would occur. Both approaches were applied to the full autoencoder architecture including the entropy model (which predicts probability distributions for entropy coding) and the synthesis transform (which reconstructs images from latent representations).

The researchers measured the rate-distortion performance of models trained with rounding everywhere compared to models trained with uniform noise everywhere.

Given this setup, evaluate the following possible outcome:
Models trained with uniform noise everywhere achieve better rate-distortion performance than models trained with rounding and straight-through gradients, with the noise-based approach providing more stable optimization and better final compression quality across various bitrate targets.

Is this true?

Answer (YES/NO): YES